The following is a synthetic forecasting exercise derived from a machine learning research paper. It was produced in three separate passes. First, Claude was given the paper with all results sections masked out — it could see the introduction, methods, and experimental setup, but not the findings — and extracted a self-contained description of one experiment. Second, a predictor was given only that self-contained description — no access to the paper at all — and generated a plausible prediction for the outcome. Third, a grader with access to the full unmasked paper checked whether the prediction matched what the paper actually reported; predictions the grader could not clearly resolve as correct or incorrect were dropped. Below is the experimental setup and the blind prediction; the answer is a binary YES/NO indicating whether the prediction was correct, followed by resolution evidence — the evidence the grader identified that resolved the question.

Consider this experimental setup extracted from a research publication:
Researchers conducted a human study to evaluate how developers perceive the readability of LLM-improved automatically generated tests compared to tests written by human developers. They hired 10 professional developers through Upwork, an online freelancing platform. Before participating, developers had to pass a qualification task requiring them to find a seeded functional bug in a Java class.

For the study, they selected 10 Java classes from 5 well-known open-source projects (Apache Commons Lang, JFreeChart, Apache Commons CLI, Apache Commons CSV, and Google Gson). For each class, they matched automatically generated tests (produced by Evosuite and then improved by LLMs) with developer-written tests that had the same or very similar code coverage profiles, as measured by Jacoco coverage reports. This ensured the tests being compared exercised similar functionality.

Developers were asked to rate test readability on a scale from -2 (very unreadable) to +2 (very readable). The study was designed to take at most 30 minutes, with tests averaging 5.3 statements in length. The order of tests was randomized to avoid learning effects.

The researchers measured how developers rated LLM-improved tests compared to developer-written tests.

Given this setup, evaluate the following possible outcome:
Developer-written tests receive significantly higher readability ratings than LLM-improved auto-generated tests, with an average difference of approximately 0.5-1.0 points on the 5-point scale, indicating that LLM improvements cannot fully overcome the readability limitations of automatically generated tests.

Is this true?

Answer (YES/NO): NO